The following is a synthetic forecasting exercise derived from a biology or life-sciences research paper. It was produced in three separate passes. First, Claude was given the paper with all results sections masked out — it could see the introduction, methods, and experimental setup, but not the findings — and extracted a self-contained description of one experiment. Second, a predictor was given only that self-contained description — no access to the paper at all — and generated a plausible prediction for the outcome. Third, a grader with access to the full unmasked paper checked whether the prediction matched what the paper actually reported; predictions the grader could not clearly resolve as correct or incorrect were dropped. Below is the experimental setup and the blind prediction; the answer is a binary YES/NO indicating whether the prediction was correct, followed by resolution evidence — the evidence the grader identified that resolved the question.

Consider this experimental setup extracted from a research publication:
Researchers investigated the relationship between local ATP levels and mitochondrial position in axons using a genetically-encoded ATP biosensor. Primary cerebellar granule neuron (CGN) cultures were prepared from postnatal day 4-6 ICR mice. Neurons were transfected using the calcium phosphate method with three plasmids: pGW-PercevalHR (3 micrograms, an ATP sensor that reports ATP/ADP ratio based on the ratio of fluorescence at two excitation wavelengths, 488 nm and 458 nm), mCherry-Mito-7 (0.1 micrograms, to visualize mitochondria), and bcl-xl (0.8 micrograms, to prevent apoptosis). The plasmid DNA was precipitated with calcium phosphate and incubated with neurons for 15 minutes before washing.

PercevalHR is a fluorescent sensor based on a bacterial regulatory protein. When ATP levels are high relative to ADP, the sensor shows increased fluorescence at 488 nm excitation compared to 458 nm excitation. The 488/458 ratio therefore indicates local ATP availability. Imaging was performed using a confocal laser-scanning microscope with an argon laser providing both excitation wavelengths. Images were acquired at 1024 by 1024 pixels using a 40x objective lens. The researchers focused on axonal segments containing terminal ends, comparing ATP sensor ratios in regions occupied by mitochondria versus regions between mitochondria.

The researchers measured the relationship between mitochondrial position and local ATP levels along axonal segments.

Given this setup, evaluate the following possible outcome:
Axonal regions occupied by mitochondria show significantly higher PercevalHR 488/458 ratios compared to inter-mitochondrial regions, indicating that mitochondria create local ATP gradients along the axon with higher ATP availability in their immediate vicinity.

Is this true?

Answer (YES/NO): YES